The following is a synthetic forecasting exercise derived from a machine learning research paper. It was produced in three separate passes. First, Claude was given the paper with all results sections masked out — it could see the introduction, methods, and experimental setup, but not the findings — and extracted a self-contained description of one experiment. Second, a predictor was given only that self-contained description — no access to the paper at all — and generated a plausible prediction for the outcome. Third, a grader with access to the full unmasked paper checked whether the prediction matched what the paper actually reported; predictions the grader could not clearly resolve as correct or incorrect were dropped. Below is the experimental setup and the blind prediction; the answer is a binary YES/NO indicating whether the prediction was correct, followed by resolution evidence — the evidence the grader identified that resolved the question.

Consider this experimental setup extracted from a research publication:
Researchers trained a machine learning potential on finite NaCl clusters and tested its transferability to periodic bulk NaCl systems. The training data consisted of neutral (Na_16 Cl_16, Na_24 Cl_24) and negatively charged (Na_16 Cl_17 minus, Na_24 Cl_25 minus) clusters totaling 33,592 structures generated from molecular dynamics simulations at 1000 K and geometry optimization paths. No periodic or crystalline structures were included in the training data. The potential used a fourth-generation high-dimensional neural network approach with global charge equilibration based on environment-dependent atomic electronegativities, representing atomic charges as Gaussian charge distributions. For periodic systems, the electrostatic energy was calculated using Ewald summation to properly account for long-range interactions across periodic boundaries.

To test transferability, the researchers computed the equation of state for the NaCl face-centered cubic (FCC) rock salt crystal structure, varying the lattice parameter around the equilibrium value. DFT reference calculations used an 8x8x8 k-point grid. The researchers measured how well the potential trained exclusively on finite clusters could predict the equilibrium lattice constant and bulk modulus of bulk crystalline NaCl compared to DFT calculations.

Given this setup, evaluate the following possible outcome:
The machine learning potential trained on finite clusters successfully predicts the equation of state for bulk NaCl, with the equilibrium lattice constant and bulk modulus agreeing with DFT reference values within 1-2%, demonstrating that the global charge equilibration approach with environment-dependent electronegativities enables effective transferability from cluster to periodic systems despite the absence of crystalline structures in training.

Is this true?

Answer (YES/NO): NO